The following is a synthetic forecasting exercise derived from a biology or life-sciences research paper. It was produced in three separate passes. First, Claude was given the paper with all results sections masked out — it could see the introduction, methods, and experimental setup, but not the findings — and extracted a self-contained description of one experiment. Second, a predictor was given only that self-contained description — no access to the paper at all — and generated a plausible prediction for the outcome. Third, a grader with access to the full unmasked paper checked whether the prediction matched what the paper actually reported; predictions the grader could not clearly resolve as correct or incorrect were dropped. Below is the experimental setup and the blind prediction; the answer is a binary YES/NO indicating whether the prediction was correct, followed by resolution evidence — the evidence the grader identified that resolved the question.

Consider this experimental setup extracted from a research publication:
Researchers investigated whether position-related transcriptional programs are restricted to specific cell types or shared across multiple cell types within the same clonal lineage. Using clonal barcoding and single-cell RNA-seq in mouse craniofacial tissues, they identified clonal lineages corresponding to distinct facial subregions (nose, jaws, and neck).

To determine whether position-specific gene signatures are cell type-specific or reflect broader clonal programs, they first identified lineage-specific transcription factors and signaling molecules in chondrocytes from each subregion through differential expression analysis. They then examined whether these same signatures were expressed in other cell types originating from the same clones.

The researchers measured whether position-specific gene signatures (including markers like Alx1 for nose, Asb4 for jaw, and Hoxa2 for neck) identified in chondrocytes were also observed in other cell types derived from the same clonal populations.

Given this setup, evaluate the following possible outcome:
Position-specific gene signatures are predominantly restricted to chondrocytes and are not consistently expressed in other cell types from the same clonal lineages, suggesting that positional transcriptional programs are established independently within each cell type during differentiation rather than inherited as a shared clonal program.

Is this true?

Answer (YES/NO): NO